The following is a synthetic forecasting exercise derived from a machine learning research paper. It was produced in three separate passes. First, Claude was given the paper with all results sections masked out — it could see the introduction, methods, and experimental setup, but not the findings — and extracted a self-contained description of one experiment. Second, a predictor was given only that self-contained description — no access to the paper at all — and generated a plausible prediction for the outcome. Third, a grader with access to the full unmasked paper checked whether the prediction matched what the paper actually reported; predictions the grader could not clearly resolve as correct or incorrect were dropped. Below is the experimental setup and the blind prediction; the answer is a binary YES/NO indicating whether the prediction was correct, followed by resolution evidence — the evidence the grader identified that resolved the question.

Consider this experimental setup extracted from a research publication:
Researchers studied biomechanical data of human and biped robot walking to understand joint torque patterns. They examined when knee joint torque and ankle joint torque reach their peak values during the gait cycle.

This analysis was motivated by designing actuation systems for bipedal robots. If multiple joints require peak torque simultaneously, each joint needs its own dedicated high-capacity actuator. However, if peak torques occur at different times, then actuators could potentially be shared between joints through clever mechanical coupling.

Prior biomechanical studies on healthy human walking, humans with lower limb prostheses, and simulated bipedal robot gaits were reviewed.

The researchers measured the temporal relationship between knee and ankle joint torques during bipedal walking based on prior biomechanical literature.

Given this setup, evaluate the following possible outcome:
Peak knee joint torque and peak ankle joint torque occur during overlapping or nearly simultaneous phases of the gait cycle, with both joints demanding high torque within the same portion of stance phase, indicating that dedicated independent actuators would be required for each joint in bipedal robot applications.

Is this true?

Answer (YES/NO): NO